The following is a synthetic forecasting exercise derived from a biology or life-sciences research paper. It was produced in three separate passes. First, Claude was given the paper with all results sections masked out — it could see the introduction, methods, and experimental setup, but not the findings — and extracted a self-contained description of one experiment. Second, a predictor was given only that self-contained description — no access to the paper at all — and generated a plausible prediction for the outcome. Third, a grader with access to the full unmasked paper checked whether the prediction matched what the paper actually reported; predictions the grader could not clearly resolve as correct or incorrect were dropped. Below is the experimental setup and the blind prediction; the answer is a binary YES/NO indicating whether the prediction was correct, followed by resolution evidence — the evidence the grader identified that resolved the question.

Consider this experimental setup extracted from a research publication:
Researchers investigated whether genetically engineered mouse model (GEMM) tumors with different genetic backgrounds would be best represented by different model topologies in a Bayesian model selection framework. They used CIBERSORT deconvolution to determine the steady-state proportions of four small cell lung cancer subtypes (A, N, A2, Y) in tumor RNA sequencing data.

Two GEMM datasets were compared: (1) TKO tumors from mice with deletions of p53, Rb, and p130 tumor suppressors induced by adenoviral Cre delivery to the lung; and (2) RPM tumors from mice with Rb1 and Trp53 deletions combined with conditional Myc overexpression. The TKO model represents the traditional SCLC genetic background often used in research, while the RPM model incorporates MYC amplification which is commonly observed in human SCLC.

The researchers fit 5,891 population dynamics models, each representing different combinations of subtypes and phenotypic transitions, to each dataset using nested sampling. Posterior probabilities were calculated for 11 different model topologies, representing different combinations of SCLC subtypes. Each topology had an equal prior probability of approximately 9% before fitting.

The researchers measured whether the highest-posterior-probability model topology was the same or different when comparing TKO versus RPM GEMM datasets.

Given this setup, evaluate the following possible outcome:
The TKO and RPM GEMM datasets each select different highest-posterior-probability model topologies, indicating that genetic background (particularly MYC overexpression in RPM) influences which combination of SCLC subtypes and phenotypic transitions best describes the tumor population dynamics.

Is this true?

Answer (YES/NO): YES